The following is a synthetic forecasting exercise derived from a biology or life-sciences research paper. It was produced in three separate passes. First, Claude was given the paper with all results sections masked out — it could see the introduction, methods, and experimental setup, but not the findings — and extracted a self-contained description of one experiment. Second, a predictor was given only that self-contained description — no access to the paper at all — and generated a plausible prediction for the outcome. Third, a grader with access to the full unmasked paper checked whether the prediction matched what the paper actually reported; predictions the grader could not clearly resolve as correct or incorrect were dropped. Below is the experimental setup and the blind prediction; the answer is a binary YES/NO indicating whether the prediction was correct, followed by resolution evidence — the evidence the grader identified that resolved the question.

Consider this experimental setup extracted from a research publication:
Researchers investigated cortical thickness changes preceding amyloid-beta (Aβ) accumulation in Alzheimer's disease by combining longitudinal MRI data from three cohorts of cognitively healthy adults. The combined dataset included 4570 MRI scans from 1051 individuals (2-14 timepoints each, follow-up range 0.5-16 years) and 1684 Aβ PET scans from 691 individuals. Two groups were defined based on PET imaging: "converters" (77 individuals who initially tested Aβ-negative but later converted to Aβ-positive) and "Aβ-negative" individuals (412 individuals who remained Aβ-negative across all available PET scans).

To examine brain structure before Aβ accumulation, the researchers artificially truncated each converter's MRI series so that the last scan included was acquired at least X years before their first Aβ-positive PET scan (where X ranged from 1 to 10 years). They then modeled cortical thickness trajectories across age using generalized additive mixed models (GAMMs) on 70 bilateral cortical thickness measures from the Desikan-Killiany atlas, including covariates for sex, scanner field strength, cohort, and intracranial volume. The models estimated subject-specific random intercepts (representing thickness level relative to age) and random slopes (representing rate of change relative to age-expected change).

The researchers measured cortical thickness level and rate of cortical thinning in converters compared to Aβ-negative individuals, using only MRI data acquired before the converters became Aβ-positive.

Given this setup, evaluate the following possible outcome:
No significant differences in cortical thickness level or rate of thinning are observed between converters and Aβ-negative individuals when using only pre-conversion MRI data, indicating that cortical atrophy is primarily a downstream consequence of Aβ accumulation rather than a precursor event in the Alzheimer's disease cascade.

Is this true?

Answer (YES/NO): NO